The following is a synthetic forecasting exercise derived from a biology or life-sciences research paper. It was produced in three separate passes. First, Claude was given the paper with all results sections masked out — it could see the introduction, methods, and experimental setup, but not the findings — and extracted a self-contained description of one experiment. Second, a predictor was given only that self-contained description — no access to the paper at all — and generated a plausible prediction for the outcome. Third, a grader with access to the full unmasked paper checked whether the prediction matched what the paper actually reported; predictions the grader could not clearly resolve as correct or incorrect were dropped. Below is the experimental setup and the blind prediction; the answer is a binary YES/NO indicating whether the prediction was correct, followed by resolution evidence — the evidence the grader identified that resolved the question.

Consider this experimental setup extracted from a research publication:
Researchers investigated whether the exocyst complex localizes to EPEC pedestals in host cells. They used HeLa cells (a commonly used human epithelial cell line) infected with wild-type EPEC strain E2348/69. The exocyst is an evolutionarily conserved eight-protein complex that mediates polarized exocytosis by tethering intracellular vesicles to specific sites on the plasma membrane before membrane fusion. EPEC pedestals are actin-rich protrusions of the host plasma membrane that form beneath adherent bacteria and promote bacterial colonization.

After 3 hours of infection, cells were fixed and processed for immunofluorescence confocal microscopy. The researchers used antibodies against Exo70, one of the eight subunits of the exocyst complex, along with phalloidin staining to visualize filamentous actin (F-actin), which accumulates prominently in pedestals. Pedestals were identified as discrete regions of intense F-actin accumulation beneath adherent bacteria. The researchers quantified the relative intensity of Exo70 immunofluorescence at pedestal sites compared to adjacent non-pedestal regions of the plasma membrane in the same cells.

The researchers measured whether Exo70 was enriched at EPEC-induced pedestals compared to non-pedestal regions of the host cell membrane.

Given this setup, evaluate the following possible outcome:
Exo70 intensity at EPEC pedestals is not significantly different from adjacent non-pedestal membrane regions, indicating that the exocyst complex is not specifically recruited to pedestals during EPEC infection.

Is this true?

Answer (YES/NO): NO